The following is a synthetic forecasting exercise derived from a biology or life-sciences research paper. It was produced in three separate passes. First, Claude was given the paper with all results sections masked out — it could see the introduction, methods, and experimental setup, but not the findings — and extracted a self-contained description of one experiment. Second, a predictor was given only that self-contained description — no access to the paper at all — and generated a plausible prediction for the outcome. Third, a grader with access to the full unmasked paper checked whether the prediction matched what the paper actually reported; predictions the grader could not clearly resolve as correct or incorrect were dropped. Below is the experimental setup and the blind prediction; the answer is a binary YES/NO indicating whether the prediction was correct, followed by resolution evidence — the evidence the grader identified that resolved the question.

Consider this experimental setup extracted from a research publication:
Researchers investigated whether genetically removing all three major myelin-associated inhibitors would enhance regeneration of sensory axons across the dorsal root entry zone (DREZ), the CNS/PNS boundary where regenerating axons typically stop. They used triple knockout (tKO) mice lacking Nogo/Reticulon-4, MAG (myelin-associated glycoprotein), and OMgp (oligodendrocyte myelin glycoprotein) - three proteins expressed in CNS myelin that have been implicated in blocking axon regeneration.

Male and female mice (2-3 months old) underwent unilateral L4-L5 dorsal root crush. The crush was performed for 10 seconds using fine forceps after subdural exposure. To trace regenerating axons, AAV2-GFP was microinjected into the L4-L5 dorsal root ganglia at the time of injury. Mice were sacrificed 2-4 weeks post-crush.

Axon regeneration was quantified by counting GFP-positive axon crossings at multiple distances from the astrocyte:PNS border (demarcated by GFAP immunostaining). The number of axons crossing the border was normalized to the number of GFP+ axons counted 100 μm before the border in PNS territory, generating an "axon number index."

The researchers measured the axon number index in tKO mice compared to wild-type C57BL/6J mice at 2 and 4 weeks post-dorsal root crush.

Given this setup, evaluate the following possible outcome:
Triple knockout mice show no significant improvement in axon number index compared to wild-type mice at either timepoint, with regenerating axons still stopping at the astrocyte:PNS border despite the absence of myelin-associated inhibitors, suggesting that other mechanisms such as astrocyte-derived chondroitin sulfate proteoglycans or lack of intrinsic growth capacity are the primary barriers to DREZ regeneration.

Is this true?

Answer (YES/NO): YES